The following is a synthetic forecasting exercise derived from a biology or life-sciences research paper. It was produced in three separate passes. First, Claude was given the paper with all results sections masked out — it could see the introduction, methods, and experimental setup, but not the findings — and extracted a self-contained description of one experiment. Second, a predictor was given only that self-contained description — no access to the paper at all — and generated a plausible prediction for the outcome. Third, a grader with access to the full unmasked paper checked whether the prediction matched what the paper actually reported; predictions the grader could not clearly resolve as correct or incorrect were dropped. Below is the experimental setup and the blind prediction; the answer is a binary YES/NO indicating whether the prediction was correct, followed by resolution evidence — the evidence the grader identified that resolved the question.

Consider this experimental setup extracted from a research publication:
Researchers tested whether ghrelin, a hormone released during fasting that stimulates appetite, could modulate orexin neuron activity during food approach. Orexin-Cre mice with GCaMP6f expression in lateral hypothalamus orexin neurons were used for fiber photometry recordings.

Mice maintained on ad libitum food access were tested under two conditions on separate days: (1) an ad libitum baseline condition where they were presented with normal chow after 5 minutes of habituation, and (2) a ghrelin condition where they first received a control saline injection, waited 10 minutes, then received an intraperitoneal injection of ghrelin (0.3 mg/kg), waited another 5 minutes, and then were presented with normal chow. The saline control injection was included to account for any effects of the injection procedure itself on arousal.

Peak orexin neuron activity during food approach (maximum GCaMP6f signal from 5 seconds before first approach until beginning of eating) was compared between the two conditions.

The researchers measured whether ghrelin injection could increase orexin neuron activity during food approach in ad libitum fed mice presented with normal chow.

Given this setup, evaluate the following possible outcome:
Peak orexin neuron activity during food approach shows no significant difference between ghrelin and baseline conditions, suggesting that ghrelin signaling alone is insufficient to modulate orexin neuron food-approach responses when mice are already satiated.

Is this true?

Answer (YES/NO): YES